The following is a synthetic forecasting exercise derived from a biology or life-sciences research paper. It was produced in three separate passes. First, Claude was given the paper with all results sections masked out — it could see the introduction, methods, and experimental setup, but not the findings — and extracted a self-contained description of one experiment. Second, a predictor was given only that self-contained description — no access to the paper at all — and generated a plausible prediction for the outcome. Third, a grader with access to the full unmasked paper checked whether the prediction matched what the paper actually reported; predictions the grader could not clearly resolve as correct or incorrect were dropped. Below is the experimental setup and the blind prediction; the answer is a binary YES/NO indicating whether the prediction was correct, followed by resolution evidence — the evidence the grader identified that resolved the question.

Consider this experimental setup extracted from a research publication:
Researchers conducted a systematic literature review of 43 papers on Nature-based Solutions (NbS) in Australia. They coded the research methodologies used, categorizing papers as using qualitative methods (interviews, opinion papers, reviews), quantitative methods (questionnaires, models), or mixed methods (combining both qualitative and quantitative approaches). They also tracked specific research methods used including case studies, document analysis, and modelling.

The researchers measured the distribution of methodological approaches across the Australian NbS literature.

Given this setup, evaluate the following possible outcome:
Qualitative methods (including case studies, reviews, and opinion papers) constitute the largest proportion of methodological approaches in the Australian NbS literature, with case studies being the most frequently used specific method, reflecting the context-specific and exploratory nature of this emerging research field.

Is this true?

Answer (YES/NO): NO